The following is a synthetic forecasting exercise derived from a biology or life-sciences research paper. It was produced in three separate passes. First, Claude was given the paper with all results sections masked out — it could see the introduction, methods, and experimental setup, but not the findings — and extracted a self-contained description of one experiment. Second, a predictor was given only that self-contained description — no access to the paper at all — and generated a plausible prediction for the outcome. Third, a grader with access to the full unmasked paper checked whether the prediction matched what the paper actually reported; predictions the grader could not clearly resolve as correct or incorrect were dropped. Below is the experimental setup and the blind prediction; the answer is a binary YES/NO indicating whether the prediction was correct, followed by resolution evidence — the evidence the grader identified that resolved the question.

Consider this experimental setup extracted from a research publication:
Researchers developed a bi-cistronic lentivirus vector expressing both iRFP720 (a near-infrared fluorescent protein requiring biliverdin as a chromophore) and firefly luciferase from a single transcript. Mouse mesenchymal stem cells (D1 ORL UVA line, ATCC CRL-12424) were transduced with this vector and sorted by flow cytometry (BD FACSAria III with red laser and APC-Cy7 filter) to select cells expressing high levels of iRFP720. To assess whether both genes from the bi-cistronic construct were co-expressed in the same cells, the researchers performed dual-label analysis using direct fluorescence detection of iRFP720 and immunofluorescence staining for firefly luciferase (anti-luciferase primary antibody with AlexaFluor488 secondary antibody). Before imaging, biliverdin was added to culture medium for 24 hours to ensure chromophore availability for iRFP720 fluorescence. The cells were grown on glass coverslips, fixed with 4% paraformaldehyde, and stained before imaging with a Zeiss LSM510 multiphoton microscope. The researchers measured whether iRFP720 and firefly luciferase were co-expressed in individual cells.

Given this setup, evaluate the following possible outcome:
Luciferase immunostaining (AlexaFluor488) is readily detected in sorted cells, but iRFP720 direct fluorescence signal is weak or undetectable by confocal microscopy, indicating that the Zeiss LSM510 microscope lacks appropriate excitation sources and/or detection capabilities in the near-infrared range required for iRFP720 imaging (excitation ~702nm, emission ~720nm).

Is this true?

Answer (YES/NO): NO